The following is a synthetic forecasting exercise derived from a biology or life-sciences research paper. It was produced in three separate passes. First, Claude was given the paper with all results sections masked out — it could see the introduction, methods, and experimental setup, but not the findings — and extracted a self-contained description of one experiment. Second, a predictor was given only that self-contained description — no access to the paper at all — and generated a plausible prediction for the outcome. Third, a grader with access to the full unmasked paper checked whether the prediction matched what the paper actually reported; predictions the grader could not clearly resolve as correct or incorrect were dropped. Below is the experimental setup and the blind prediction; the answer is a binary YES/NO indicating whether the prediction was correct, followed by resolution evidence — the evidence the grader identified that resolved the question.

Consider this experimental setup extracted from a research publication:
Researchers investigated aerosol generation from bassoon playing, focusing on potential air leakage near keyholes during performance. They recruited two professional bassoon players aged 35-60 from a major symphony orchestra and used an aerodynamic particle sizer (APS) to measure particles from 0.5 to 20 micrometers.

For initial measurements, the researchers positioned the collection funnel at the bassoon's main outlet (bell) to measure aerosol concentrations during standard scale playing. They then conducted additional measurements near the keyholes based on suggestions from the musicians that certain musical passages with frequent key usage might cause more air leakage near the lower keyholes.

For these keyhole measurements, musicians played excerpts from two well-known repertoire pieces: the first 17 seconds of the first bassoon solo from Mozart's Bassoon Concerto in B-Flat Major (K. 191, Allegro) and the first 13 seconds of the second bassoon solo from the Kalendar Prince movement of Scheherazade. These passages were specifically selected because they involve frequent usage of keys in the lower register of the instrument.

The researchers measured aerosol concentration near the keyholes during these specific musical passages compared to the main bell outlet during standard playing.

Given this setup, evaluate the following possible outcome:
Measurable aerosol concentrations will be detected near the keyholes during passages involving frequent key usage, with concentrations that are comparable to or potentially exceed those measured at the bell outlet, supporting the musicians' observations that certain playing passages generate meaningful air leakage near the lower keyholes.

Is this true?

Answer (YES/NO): NO